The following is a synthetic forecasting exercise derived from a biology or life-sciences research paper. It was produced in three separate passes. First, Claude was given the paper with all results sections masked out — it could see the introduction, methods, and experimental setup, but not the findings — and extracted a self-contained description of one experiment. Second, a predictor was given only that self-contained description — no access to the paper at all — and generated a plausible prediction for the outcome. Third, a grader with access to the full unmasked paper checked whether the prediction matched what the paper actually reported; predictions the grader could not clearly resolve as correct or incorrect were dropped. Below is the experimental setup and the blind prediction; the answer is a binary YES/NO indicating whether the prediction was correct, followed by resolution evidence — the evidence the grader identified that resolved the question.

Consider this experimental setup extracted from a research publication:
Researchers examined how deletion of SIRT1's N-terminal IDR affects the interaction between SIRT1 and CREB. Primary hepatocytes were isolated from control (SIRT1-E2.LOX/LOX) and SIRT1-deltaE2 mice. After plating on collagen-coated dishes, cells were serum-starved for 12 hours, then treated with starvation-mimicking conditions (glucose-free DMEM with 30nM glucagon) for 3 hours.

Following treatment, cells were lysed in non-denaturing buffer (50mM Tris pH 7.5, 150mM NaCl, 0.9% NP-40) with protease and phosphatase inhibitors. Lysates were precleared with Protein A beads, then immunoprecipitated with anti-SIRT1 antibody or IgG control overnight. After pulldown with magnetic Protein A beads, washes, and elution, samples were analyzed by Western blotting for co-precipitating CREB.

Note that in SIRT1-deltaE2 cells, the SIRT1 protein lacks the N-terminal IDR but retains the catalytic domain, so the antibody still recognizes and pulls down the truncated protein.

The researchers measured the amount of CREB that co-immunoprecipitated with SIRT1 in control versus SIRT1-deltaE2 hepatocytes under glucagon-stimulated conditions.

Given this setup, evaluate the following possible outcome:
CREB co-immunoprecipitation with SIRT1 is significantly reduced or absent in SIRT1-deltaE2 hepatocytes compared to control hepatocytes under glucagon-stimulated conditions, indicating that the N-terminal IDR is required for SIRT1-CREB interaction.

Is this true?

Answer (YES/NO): YES